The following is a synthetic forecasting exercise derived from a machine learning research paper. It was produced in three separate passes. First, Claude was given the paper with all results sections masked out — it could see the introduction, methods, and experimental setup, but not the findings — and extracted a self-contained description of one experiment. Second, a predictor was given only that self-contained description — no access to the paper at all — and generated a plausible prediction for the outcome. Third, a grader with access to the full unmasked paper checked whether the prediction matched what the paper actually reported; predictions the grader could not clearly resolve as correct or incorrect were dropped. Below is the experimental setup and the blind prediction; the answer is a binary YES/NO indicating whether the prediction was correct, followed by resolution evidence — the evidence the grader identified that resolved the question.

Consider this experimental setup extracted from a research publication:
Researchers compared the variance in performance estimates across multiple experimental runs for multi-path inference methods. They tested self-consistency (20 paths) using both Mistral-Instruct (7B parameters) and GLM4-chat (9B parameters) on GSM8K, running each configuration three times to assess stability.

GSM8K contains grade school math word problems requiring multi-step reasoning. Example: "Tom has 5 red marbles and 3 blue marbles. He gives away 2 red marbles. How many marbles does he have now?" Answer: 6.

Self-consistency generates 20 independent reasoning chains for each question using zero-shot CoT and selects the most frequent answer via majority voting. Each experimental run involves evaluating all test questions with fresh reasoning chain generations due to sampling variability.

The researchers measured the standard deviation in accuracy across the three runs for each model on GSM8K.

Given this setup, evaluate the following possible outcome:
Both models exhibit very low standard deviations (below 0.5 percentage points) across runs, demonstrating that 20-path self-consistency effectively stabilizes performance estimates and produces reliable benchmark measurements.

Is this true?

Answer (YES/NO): NO